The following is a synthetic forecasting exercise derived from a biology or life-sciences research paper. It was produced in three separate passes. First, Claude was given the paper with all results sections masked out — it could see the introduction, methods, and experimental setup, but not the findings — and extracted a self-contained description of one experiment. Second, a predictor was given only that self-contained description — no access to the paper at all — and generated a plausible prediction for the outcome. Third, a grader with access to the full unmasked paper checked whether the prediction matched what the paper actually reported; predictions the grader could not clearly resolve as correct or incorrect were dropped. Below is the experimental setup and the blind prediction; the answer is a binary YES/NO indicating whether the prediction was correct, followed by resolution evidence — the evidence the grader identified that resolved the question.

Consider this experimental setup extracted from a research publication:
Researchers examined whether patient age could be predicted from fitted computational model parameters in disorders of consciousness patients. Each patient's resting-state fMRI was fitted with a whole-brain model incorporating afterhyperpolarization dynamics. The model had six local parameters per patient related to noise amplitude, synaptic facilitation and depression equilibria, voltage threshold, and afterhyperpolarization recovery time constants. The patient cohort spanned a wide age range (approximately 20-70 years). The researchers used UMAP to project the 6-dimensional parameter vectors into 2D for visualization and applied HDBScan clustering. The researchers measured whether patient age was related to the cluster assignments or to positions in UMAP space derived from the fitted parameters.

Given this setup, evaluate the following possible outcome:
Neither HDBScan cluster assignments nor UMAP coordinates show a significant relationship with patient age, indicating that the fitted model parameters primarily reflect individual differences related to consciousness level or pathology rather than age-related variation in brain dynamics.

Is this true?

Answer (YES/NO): NO